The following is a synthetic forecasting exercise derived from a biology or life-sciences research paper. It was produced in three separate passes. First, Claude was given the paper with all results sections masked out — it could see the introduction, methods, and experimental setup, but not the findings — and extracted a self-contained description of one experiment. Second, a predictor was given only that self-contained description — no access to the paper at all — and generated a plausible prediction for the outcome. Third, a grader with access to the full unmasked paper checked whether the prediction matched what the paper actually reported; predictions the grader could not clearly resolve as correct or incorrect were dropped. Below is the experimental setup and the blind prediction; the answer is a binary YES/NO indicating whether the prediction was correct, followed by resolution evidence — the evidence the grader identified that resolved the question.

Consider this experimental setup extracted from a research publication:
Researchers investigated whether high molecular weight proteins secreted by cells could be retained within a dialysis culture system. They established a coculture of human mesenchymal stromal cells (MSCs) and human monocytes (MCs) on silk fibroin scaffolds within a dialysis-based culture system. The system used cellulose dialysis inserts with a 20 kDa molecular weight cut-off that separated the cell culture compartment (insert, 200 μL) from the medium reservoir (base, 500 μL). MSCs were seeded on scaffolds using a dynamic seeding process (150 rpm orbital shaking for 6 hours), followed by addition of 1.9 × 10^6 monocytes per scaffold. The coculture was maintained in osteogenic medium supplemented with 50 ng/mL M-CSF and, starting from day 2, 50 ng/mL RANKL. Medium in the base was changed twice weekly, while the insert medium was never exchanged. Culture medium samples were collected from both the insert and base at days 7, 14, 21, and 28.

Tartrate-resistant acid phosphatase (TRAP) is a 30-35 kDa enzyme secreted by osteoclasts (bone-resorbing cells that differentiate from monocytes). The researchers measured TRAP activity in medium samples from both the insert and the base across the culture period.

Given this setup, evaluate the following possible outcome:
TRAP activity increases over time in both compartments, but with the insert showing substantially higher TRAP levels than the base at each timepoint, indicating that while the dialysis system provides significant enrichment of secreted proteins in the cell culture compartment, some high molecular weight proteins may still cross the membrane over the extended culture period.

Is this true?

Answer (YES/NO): NO